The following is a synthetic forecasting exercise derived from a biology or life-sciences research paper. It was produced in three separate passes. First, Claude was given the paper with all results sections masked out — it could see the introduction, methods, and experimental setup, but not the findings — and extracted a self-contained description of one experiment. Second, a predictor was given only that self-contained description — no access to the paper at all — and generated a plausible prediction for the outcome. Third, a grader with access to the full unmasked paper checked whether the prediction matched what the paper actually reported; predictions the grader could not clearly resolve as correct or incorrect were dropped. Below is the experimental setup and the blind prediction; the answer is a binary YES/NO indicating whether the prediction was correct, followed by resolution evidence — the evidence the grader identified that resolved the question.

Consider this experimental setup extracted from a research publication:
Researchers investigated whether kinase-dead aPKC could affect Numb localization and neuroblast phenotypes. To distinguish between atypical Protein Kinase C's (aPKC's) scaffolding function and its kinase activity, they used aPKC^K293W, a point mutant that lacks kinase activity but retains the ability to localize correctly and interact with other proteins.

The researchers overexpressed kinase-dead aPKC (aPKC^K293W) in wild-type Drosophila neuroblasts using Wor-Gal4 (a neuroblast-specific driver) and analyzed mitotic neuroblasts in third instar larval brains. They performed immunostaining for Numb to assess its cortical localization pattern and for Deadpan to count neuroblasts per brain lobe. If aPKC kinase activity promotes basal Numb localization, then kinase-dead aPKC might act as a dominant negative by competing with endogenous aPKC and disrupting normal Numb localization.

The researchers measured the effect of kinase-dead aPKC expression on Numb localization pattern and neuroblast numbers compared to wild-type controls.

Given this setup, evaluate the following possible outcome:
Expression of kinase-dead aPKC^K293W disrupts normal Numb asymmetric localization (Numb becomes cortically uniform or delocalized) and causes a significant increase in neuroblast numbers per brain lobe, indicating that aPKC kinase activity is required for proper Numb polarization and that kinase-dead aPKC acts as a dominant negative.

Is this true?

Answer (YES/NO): NO